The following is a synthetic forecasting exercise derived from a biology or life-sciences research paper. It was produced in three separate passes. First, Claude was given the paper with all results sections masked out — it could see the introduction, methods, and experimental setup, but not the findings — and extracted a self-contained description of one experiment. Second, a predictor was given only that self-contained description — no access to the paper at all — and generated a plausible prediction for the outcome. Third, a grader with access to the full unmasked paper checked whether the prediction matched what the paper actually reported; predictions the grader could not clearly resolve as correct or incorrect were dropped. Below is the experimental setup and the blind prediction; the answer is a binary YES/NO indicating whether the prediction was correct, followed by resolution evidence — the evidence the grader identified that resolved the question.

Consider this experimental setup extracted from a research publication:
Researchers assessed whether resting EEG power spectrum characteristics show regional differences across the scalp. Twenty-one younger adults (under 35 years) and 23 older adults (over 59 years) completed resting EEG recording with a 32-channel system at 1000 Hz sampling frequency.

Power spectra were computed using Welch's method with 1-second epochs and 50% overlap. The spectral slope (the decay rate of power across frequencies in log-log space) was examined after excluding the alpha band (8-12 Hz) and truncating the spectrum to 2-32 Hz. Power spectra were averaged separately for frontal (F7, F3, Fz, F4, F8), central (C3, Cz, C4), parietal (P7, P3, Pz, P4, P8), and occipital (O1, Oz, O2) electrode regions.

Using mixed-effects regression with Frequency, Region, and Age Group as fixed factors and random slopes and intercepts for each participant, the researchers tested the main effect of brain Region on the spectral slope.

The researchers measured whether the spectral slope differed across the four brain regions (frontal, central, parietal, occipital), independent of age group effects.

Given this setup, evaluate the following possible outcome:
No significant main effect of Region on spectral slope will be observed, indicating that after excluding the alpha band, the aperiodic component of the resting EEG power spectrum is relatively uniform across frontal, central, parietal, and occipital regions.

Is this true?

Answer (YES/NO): NO